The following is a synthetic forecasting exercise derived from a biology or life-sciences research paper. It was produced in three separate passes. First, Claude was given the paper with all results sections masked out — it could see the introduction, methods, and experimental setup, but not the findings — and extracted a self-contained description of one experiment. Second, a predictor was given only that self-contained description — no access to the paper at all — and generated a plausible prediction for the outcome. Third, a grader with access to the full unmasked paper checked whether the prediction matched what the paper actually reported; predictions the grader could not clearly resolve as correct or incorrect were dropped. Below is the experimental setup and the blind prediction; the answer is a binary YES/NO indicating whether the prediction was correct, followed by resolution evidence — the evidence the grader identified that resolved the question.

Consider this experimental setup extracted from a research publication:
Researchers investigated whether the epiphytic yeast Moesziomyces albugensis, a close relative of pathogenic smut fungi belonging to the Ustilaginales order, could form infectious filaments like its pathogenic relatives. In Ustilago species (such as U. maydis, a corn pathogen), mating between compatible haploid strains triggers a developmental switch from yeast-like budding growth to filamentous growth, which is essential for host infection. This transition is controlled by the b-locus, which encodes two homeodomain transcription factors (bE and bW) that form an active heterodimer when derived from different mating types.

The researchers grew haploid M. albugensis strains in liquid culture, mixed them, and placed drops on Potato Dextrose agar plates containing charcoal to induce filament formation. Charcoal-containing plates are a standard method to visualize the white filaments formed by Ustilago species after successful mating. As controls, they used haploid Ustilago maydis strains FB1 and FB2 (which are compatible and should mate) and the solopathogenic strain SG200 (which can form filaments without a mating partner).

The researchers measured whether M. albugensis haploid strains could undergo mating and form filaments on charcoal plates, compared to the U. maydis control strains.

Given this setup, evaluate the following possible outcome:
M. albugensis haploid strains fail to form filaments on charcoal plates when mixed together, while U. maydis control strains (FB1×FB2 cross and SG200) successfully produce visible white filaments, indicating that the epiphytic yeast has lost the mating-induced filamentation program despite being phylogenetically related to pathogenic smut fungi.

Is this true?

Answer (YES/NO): NO